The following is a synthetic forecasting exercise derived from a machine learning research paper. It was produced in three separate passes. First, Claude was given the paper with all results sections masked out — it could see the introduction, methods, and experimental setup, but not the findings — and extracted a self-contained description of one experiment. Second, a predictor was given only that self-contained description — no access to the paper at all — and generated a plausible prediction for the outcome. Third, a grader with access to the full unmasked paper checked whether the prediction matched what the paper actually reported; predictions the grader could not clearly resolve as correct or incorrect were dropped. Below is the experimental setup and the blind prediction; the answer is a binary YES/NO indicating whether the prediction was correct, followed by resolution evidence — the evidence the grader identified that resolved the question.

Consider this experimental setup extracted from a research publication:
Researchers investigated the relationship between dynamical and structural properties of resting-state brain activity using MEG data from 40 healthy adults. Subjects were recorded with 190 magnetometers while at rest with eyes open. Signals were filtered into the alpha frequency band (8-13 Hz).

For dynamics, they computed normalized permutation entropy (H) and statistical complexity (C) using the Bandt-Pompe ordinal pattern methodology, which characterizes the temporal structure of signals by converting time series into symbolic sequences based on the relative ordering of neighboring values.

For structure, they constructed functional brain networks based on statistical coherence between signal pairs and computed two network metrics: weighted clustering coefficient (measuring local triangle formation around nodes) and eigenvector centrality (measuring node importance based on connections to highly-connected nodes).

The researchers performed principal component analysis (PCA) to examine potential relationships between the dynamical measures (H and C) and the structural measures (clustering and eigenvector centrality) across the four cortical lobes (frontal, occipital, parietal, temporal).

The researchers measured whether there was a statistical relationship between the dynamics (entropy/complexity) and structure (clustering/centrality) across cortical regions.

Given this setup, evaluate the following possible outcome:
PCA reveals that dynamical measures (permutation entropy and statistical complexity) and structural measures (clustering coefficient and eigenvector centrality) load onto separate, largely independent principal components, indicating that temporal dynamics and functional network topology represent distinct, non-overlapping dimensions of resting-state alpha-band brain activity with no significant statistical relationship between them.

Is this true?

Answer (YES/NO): YES